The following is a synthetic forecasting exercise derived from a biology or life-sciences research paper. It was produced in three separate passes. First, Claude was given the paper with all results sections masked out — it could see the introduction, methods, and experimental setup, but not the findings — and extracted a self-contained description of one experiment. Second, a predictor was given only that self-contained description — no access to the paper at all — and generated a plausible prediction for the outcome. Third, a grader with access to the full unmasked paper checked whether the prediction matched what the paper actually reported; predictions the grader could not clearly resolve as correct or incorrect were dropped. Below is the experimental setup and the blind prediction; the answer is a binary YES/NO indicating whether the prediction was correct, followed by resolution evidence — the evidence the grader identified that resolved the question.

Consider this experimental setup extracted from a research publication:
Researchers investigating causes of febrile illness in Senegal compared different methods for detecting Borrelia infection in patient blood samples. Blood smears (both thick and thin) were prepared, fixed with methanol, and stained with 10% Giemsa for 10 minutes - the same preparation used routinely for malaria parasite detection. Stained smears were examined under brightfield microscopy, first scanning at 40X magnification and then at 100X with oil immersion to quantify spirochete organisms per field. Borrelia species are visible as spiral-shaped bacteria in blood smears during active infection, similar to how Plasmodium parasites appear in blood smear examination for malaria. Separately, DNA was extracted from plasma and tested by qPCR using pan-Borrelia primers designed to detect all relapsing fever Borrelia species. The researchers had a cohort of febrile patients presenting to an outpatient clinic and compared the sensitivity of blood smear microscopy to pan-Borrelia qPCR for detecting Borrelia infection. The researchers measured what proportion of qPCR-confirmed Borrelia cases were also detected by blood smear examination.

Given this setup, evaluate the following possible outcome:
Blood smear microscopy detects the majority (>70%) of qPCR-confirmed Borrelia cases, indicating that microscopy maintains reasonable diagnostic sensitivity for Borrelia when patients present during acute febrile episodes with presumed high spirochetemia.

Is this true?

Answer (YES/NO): NO